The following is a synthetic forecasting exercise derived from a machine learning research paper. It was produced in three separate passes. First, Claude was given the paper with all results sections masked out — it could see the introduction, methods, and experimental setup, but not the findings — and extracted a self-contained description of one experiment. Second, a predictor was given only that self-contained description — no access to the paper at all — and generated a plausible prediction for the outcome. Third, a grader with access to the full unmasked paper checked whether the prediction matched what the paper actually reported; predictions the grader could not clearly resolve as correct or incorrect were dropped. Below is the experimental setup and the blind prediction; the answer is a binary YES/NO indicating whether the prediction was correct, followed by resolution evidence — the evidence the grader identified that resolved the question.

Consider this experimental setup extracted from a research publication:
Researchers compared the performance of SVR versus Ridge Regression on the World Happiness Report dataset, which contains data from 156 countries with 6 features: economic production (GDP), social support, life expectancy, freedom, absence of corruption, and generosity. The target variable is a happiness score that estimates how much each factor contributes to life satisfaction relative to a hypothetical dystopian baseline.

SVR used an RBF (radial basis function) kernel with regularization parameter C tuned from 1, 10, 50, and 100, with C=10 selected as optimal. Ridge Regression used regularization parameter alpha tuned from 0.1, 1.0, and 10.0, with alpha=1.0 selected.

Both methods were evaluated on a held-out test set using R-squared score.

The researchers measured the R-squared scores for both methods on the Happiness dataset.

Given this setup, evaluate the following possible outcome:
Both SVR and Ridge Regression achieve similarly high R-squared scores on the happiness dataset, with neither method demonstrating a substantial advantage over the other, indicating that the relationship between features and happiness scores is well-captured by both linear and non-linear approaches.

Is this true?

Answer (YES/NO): NO